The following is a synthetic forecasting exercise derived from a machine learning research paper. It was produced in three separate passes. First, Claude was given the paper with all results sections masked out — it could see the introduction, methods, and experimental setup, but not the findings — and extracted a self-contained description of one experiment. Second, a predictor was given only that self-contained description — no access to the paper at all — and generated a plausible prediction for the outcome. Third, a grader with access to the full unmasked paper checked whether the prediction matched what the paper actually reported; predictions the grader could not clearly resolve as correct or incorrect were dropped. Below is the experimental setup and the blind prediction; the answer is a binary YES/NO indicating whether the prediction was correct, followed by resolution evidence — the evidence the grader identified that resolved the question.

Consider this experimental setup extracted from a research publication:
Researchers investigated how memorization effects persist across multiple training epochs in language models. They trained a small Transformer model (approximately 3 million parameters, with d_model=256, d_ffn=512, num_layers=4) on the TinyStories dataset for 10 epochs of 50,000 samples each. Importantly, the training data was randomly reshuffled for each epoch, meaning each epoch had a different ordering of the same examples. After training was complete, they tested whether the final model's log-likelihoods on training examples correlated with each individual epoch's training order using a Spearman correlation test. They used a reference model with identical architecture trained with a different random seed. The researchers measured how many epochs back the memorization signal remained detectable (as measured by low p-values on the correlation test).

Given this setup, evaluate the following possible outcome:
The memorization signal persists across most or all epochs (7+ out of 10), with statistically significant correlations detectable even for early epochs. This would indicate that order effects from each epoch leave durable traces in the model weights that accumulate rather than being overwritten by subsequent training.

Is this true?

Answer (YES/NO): NO